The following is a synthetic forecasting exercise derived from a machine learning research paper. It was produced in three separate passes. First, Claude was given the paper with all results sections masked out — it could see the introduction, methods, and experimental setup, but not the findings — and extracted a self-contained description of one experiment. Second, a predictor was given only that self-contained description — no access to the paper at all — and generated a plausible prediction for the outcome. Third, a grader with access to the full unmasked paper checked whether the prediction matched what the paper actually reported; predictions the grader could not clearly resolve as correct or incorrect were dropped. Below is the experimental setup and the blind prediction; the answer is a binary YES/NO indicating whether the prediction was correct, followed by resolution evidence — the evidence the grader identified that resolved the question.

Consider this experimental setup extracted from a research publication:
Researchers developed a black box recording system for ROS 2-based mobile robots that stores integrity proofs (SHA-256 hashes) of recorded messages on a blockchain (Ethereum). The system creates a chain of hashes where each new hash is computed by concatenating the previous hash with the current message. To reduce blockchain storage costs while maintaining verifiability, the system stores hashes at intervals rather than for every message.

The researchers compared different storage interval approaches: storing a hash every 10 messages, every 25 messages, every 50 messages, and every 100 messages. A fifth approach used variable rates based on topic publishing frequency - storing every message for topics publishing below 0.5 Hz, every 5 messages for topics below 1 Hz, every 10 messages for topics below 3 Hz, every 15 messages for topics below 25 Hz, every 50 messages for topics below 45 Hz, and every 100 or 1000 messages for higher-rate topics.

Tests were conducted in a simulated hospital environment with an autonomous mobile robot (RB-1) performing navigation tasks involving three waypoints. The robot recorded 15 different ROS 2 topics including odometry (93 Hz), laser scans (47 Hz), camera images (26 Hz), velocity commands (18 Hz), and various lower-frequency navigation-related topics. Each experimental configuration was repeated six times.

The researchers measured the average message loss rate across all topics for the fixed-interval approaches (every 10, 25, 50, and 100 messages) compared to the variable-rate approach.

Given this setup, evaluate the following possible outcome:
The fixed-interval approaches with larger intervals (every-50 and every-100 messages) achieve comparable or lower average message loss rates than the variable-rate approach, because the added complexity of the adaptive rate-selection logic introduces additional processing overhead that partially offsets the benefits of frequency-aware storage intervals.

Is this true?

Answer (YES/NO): NO